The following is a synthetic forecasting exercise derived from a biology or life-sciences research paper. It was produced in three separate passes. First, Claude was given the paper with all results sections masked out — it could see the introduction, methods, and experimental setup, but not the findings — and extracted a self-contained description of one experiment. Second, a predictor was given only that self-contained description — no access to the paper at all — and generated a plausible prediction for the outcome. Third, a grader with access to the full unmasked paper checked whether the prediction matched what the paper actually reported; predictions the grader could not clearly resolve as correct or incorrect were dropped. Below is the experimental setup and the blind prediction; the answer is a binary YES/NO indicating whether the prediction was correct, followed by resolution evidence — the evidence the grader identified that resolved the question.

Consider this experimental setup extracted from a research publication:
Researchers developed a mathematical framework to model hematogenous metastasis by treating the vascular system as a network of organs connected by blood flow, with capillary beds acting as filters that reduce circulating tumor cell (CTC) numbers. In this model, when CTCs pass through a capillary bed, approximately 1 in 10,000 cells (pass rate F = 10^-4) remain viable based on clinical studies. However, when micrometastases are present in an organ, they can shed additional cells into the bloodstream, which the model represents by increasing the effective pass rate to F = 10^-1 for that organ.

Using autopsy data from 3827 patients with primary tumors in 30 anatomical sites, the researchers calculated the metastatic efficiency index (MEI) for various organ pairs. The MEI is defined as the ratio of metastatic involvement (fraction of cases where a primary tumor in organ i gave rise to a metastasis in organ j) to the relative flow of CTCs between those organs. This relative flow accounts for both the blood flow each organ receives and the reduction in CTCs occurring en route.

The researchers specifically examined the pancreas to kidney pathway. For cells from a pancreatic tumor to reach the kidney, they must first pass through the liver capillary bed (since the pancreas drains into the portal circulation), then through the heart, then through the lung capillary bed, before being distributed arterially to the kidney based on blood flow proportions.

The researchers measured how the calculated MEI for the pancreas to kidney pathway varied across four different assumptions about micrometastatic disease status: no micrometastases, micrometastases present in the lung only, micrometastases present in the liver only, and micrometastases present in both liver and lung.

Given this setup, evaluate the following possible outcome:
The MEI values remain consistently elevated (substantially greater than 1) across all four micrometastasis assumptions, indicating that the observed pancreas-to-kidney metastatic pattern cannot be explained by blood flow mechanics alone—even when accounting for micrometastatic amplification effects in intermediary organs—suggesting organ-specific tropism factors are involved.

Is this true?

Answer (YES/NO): NO